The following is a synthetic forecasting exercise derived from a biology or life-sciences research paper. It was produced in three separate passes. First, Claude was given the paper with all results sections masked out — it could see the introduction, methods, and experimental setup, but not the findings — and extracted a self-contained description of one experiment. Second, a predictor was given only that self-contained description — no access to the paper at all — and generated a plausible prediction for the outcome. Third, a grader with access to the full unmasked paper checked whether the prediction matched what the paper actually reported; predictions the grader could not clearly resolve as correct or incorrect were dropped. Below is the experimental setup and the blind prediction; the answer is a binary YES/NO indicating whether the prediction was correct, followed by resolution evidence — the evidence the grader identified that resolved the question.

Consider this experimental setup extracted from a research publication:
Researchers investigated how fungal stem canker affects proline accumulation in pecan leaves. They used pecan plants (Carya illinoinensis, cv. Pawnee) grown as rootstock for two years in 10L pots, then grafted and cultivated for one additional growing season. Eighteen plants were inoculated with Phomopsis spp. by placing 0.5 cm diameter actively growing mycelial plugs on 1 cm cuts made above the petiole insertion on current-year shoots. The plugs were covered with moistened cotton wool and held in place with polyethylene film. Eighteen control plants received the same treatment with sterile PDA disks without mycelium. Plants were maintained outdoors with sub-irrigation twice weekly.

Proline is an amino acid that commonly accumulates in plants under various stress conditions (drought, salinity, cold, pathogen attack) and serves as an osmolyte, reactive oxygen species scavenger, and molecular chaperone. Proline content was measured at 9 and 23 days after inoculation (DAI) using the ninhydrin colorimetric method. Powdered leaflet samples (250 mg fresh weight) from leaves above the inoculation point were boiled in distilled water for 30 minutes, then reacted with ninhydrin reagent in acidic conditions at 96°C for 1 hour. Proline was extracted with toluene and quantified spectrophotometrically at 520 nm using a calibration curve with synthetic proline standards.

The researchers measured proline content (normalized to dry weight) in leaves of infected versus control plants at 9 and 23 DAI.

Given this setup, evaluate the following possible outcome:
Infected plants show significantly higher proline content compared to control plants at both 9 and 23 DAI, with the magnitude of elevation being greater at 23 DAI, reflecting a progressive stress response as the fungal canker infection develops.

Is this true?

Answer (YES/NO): NO